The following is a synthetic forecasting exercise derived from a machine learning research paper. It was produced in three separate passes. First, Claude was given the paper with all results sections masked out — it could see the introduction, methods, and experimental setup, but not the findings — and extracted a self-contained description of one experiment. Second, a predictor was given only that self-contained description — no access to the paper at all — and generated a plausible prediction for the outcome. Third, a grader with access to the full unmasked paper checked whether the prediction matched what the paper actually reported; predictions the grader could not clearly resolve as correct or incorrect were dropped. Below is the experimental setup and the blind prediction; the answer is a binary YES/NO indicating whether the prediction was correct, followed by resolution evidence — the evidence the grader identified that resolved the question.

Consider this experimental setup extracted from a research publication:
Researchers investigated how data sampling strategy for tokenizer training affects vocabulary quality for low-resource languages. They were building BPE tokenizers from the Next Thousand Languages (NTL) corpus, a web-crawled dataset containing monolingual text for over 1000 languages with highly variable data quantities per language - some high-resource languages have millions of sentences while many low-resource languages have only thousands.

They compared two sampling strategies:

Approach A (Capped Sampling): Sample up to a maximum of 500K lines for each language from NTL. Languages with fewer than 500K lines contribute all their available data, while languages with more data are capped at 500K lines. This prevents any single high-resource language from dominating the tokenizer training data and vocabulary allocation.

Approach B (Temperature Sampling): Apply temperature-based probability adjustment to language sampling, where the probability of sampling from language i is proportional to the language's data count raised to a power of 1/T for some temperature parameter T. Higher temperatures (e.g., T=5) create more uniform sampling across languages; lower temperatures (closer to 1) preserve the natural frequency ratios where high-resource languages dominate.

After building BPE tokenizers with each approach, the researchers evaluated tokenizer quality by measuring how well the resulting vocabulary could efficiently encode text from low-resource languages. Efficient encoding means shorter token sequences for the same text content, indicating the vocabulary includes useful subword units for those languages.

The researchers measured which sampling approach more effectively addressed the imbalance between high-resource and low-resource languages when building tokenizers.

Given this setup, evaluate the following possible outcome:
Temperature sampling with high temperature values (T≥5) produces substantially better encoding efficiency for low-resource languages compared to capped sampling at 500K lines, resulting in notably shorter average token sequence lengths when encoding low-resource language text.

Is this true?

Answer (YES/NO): NO